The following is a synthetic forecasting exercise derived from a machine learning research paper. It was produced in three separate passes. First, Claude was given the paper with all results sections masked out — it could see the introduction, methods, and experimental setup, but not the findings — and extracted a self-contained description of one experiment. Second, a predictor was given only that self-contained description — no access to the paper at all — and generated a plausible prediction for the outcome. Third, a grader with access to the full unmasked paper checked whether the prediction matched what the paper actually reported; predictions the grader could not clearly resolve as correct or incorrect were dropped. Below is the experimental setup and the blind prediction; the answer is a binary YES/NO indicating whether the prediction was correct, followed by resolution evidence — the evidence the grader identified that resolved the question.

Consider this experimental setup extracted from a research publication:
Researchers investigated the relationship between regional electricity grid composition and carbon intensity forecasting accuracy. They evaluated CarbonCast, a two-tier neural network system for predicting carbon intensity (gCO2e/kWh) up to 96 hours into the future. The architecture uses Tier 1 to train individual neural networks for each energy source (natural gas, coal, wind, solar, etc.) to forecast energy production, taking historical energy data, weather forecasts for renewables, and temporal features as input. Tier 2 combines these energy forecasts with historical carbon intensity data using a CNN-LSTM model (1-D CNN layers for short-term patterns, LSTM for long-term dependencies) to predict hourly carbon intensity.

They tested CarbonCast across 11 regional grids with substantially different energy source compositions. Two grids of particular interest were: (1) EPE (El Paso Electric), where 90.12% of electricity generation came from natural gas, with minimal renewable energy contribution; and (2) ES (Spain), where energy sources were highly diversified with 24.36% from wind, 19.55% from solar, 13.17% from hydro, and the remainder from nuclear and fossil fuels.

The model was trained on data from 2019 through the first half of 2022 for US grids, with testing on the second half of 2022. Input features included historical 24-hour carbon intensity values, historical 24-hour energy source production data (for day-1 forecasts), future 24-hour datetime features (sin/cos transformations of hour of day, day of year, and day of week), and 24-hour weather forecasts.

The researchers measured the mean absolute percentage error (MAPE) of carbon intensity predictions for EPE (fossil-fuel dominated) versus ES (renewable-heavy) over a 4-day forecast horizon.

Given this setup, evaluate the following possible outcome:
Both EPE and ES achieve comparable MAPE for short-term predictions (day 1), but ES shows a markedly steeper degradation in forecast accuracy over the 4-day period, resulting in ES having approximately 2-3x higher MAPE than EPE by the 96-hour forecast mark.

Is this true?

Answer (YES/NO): NO